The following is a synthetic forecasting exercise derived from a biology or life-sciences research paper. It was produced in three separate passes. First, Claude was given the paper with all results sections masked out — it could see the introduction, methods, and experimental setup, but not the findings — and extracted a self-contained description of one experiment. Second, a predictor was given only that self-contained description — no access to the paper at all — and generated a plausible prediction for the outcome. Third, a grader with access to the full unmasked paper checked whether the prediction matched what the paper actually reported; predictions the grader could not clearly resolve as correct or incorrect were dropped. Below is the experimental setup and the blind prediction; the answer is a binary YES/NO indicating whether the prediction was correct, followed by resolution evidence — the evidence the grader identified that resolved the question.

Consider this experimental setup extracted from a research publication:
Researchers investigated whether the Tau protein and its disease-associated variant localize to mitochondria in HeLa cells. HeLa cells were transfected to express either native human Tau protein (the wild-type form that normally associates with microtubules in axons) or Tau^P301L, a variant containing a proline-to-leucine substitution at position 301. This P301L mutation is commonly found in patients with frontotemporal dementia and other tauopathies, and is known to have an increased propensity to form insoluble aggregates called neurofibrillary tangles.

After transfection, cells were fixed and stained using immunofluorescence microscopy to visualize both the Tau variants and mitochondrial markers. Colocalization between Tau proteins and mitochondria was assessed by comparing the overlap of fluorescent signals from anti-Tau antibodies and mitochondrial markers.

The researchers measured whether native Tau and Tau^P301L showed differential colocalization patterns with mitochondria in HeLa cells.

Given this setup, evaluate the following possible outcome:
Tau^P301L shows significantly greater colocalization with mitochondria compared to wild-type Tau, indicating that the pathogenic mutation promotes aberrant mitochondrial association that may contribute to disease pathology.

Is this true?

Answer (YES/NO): YES